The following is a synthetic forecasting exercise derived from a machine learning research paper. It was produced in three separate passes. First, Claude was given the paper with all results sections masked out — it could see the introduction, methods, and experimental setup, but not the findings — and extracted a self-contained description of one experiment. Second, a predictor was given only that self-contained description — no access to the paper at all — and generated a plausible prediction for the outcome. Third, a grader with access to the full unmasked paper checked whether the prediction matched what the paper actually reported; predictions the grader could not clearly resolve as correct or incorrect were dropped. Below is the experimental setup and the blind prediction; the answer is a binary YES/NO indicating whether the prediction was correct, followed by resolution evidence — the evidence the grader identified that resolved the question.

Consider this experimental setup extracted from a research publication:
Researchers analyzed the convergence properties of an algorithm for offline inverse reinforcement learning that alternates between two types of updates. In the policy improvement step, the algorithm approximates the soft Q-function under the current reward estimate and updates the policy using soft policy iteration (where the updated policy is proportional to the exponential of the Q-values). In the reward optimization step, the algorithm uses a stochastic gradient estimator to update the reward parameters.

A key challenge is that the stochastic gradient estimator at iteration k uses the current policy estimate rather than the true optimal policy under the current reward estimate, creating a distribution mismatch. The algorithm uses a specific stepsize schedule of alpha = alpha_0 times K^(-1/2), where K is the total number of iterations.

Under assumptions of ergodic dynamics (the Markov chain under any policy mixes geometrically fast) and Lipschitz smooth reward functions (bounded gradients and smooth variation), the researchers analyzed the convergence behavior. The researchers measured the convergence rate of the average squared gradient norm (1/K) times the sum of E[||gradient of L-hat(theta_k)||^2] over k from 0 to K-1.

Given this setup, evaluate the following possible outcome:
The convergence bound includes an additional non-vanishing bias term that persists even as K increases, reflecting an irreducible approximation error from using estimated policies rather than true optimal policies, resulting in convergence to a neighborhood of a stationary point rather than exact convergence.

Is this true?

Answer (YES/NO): YES